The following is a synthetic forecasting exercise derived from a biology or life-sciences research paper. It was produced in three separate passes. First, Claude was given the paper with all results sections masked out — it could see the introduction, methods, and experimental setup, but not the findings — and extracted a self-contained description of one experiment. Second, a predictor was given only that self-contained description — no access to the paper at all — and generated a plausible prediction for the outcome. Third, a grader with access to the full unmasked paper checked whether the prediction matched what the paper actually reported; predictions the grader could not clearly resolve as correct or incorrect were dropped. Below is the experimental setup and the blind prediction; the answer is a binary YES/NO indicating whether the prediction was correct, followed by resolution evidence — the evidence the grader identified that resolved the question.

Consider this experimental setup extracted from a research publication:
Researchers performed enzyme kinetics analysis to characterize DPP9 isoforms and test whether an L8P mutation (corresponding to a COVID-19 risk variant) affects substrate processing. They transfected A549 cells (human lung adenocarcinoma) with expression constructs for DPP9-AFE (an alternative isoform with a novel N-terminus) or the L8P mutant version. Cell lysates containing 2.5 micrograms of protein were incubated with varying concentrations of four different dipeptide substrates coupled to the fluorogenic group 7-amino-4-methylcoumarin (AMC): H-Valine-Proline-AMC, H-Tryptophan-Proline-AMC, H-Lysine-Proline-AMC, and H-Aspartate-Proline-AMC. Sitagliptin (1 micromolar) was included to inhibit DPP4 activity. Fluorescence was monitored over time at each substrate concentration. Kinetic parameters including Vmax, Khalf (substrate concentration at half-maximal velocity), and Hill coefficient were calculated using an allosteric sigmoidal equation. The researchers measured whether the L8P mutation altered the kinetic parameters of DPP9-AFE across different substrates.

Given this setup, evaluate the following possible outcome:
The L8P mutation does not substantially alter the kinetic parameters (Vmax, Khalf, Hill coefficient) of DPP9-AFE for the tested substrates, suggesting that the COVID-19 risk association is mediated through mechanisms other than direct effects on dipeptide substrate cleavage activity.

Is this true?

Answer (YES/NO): YES